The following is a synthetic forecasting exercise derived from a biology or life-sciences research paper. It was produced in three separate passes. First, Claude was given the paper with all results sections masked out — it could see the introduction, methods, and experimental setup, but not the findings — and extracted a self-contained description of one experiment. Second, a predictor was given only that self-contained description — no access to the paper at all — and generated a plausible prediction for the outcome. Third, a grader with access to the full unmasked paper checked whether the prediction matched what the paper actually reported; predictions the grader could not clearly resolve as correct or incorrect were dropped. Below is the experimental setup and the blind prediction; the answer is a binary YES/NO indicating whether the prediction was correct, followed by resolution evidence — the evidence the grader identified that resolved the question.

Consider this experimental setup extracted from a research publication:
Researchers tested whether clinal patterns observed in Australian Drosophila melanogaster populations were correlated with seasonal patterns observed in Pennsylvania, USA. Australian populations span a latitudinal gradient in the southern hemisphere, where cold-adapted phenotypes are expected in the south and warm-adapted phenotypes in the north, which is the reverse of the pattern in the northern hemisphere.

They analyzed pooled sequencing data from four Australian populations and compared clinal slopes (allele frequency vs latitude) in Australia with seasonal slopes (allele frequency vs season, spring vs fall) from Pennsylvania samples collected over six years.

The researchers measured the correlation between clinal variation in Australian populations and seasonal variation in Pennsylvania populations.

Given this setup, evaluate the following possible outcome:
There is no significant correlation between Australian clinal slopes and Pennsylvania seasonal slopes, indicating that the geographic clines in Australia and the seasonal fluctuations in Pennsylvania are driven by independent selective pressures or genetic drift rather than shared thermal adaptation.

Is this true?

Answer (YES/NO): NO